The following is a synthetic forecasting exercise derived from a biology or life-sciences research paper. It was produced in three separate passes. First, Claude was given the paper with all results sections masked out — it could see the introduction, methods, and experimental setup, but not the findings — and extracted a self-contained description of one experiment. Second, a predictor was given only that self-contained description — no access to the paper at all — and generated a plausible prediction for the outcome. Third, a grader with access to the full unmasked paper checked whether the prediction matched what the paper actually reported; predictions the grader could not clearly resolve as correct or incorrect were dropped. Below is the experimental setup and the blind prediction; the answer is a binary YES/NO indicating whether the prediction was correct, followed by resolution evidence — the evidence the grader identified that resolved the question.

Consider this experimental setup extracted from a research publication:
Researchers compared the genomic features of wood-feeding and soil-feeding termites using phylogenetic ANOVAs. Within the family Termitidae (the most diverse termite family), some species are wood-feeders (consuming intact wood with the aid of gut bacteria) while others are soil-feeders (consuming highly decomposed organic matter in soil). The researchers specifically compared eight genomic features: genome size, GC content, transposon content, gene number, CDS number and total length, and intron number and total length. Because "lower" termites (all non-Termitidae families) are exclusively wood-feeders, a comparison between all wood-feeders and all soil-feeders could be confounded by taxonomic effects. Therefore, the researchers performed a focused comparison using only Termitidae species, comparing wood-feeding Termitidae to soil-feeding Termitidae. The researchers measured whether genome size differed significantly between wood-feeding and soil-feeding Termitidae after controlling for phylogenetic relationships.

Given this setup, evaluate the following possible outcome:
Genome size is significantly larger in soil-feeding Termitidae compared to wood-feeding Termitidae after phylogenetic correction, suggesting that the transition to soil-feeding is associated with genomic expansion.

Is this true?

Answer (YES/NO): NO